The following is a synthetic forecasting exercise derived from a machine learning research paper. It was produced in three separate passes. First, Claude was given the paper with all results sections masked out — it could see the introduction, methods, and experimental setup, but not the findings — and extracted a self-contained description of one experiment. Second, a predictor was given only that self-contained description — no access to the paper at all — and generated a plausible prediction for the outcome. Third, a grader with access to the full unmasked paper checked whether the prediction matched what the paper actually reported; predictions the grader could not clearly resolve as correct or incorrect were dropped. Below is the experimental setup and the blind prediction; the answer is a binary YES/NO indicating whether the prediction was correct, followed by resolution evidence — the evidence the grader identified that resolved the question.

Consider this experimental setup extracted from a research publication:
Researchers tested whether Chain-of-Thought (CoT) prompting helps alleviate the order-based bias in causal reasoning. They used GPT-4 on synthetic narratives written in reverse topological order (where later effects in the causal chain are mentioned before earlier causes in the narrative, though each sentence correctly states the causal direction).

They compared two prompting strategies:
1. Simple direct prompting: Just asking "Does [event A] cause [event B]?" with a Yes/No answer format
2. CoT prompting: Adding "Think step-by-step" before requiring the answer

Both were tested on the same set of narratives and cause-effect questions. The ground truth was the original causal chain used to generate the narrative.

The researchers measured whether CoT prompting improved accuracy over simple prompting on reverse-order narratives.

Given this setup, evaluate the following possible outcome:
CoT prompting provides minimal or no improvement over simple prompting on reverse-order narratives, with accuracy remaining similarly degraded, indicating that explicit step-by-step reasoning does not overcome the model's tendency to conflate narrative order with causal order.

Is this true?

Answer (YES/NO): YES